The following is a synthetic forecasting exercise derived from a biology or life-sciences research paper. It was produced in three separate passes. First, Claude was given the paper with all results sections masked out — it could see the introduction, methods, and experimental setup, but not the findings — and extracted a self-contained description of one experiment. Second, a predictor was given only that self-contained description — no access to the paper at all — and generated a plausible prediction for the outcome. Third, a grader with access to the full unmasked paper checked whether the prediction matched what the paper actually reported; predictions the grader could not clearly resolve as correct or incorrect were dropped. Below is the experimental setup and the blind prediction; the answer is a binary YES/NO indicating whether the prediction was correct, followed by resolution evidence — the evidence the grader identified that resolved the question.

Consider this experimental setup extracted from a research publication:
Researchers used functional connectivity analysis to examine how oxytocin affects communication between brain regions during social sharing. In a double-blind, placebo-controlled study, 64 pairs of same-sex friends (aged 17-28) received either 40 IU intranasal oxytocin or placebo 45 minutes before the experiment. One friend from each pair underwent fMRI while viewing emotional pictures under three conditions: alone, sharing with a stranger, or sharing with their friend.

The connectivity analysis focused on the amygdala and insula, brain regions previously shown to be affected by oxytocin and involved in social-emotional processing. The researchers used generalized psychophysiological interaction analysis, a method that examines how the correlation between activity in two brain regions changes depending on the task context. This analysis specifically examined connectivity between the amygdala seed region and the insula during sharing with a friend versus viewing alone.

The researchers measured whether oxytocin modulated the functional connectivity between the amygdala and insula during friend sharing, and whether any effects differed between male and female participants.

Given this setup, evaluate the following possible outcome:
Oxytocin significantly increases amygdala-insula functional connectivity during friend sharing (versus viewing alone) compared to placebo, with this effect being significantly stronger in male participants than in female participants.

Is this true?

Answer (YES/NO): NO